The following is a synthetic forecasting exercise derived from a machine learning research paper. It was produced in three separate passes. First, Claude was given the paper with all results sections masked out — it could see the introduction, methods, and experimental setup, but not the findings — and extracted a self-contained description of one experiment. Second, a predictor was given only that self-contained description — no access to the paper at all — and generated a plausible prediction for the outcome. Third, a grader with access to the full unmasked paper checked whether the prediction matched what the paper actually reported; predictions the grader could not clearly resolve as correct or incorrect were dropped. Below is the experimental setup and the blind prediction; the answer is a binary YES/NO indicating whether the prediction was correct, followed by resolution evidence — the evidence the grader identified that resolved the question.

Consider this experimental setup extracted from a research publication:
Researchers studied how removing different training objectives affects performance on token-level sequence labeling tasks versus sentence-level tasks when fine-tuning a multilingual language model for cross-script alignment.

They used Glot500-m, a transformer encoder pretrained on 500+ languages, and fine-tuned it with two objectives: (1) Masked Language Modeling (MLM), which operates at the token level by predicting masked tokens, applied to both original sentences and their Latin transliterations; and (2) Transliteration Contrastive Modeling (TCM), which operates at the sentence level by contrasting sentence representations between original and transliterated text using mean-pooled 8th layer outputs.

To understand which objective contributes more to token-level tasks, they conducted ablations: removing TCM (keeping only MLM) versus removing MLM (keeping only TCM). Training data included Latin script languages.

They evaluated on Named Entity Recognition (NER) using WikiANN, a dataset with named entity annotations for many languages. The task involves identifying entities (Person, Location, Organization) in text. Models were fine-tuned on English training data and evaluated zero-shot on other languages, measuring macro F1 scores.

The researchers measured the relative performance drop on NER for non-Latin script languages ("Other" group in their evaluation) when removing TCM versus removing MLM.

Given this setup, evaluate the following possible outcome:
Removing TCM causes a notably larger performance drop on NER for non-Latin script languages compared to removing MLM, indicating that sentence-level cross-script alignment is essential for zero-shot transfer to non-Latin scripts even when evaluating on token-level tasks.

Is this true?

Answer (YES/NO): NO